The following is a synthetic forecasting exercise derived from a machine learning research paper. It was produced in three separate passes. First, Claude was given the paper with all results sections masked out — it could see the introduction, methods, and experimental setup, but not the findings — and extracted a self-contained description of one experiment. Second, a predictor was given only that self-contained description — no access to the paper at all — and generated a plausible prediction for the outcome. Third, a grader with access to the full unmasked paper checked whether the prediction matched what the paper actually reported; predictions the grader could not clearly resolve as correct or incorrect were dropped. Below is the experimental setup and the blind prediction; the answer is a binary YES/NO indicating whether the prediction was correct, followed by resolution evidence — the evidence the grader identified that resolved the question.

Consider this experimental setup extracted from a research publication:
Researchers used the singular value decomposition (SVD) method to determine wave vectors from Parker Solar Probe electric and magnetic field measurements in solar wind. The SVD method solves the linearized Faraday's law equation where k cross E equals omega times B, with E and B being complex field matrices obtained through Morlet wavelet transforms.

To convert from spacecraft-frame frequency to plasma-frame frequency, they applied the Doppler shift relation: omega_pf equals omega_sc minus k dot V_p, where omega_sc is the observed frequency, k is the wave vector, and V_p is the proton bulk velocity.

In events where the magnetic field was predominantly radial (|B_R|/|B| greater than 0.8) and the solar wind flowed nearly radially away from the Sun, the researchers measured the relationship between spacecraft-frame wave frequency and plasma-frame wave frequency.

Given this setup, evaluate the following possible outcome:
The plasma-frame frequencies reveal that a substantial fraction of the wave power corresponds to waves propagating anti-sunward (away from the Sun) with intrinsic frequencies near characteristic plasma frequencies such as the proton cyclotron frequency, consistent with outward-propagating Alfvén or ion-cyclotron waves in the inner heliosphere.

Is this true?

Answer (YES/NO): NO